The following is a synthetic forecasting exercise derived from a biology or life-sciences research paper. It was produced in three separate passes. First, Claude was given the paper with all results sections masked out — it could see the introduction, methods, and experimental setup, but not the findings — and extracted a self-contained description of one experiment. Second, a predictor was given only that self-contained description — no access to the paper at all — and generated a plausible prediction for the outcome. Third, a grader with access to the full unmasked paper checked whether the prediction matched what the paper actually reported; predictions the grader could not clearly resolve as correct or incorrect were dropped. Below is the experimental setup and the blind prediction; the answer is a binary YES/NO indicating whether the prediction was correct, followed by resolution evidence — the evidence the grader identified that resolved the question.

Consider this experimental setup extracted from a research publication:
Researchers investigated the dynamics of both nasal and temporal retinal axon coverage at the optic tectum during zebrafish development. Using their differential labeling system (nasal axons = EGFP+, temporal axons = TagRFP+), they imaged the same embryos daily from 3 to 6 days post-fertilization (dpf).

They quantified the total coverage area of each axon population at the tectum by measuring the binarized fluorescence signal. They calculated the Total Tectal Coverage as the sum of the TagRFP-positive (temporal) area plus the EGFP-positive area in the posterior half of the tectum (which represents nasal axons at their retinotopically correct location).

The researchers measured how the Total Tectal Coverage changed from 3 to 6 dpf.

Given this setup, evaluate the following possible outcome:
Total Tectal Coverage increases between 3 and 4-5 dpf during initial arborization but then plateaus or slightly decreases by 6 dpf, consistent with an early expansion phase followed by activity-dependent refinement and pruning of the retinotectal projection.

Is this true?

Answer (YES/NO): NO